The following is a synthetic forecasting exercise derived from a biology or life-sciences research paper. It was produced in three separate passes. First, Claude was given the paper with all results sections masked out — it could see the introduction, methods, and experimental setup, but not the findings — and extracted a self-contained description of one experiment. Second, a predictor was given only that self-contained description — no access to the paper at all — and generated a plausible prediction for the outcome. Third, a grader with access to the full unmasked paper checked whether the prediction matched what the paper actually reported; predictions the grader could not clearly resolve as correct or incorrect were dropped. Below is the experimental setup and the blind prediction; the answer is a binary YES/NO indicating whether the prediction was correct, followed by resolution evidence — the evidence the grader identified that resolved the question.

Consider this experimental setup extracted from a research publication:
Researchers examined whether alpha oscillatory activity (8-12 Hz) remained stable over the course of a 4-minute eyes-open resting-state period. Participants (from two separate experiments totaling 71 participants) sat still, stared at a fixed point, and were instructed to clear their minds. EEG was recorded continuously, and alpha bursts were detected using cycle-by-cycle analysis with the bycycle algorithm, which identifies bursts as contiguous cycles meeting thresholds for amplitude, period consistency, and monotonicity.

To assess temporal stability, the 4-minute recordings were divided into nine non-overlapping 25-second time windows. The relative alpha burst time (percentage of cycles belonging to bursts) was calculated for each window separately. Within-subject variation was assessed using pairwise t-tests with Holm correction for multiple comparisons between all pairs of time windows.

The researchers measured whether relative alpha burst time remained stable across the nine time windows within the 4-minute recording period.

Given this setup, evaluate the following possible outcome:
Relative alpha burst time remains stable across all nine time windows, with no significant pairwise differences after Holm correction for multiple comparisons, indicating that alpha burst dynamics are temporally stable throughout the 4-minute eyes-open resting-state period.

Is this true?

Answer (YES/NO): NO